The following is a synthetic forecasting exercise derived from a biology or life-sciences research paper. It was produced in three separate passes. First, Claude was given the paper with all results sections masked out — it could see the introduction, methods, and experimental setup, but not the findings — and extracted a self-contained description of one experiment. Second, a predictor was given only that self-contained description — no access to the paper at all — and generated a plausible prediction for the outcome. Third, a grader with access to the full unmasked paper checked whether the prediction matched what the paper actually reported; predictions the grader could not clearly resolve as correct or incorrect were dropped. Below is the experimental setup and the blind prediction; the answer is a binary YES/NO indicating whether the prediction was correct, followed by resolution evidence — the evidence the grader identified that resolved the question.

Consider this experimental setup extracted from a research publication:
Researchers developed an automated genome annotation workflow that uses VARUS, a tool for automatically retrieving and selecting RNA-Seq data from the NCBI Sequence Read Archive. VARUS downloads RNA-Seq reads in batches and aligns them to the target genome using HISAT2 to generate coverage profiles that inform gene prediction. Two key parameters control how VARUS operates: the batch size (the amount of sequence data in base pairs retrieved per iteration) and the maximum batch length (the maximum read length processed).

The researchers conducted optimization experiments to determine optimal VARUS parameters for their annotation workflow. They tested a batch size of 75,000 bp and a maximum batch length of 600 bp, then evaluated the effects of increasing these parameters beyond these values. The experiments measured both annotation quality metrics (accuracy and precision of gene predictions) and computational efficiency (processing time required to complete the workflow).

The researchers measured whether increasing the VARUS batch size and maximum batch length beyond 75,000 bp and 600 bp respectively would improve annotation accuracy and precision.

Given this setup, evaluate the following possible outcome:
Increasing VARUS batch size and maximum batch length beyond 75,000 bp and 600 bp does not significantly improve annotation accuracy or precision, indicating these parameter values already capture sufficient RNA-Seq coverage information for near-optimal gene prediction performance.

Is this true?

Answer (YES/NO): YES